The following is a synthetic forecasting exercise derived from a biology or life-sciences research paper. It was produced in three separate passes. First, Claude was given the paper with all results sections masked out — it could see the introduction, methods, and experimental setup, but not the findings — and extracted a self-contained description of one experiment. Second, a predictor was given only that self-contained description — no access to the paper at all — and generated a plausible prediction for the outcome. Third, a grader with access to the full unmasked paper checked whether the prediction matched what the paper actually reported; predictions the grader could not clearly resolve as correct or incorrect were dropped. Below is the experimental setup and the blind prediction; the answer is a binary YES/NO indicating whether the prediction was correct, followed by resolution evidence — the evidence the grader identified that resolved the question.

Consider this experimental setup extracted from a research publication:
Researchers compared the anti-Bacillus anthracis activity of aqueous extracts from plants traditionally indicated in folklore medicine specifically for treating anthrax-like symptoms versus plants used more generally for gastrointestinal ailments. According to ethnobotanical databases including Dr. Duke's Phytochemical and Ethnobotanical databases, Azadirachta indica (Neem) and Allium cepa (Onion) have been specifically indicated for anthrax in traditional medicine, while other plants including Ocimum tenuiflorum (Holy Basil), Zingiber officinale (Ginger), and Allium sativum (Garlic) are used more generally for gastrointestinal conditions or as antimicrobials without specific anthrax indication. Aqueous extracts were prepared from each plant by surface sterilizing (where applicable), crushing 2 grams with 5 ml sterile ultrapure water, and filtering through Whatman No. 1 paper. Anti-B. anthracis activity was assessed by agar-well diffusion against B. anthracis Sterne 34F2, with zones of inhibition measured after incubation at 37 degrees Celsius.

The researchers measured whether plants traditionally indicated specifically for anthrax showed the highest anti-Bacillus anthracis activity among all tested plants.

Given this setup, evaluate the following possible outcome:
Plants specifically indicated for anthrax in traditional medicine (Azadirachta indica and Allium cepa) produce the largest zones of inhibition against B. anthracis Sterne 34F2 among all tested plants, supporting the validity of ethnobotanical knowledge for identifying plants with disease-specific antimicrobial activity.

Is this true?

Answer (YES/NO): NO